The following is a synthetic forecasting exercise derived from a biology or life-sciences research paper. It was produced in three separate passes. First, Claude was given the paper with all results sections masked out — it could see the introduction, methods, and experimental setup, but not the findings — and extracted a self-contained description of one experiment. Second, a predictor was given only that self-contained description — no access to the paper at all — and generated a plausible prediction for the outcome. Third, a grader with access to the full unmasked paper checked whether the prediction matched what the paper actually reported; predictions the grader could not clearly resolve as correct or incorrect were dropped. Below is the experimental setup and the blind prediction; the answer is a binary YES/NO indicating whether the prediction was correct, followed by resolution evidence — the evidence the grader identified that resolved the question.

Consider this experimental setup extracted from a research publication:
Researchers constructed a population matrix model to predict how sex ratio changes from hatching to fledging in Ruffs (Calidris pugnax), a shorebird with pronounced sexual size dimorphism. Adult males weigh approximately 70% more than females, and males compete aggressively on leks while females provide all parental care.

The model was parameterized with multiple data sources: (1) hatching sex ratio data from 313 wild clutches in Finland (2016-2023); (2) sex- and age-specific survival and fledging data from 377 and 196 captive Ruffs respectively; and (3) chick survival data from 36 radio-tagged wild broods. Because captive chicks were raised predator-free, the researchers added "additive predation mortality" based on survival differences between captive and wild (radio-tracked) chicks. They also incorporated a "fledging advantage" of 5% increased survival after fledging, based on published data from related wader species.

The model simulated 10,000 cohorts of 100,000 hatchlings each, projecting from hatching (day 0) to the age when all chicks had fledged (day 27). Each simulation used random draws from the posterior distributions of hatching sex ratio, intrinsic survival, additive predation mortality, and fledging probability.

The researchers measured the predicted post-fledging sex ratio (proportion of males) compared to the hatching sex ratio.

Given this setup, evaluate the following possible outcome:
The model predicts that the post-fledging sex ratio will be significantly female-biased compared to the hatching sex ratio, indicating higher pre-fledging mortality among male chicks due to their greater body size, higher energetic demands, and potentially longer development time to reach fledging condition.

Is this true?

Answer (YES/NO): YES